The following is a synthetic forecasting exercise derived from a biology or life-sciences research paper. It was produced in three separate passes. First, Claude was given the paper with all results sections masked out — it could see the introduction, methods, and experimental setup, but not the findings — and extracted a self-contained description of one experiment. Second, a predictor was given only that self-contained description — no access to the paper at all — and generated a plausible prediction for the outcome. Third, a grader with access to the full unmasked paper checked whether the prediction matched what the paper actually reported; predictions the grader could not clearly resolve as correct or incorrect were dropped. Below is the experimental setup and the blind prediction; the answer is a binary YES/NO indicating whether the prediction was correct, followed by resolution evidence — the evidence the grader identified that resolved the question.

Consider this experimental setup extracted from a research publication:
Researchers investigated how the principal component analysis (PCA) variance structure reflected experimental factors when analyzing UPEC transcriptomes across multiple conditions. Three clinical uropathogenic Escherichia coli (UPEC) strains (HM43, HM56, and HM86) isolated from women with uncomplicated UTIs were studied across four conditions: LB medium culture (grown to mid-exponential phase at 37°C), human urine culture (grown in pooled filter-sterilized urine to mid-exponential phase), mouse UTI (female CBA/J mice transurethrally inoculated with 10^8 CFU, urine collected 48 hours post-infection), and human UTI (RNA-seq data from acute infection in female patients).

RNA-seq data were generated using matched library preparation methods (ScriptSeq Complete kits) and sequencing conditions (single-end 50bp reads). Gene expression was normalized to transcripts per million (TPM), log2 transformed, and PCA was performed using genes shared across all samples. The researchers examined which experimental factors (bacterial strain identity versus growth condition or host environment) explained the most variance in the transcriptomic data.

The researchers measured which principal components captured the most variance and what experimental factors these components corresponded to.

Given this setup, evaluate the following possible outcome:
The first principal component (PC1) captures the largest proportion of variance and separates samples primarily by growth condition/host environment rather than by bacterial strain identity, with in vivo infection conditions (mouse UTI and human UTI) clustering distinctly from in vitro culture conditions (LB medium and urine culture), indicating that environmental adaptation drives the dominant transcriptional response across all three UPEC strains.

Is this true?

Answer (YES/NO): YES